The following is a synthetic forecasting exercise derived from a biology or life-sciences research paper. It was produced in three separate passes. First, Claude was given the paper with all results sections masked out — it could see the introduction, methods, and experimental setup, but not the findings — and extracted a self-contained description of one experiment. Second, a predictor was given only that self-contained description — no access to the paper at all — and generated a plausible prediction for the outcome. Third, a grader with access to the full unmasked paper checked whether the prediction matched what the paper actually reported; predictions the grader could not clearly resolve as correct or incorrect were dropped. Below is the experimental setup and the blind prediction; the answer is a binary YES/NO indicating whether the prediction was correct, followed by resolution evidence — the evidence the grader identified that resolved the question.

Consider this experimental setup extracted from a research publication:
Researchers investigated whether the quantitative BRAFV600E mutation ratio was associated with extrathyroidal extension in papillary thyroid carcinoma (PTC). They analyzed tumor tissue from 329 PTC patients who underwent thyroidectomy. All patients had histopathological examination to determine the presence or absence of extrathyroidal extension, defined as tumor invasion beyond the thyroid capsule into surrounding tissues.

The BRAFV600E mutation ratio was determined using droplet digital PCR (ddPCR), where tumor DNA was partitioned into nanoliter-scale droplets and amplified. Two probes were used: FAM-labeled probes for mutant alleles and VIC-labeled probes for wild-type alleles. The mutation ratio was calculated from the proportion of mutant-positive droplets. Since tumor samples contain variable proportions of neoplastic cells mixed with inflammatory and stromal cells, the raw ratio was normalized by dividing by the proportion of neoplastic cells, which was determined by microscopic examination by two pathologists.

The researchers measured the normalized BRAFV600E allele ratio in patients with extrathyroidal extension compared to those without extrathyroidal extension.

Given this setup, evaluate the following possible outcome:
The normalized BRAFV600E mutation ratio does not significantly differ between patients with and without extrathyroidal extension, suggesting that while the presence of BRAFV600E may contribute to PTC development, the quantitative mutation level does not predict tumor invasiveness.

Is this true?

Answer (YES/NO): NO